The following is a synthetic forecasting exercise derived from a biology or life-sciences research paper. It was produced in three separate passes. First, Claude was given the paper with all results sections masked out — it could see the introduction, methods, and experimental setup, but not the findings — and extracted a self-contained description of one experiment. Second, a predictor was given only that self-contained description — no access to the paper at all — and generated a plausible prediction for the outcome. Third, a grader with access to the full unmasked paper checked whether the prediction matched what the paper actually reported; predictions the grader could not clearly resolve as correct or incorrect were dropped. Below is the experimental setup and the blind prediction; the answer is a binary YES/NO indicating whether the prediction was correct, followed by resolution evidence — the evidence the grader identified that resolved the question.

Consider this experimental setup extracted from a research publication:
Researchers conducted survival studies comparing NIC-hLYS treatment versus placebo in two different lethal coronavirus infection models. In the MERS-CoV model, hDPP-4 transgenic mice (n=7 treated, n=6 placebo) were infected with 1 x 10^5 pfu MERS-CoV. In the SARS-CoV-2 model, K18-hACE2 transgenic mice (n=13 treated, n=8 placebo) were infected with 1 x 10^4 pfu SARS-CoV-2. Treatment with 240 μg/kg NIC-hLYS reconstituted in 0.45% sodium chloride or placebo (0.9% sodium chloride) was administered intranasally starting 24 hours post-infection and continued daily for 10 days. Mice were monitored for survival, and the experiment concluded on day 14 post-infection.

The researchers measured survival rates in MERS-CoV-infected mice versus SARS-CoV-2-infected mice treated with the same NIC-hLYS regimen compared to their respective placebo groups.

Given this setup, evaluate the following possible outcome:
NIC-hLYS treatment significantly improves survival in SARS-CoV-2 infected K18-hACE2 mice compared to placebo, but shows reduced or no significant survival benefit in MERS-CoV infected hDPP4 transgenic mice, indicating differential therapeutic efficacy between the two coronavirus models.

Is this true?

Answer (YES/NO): NO